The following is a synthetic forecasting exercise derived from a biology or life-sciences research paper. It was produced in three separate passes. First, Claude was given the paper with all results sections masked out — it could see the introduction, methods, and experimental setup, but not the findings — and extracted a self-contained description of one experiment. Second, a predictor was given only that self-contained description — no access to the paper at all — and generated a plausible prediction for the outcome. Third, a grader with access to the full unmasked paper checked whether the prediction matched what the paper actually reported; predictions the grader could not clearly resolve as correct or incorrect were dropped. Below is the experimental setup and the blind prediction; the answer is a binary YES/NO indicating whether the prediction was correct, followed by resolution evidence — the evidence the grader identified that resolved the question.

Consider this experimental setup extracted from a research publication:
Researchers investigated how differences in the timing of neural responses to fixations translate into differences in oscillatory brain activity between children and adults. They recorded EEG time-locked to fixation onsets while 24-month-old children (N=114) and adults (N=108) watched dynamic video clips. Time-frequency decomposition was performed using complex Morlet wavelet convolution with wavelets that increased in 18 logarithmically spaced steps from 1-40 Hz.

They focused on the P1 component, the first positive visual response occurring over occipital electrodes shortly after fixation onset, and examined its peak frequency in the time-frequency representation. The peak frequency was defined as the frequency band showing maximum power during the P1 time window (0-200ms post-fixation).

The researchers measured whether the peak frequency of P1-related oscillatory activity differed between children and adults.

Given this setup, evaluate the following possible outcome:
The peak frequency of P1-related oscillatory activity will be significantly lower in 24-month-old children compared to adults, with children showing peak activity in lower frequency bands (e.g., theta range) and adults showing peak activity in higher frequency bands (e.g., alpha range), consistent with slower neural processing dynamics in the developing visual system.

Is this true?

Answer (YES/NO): NO